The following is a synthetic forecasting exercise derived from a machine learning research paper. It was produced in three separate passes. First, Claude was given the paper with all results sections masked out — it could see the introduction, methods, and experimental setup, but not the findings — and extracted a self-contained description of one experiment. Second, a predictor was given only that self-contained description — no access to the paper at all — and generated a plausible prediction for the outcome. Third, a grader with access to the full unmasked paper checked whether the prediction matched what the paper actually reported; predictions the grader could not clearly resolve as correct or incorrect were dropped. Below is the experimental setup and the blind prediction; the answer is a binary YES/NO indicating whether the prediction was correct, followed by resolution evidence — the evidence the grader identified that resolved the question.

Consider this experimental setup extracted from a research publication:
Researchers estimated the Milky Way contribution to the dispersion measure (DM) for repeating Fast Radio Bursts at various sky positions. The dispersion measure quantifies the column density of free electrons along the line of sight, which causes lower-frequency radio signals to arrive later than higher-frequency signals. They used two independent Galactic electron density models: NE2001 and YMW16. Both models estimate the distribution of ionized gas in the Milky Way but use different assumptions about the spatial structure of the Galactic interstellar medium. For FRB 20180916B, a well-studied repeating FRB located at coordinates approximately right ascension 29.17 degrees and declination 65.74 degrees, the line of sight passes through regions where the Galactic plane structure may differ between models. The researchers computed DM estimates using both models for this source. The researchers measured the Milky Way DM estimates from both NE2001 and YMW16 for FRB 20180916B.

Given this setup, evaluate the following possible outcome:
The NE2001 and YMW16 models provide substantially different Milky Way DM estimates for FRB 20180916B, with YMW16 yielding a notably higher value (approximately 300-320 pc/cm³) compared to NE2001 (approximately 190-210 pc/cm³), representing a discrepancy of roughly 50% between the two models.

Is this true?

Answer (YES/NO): NO